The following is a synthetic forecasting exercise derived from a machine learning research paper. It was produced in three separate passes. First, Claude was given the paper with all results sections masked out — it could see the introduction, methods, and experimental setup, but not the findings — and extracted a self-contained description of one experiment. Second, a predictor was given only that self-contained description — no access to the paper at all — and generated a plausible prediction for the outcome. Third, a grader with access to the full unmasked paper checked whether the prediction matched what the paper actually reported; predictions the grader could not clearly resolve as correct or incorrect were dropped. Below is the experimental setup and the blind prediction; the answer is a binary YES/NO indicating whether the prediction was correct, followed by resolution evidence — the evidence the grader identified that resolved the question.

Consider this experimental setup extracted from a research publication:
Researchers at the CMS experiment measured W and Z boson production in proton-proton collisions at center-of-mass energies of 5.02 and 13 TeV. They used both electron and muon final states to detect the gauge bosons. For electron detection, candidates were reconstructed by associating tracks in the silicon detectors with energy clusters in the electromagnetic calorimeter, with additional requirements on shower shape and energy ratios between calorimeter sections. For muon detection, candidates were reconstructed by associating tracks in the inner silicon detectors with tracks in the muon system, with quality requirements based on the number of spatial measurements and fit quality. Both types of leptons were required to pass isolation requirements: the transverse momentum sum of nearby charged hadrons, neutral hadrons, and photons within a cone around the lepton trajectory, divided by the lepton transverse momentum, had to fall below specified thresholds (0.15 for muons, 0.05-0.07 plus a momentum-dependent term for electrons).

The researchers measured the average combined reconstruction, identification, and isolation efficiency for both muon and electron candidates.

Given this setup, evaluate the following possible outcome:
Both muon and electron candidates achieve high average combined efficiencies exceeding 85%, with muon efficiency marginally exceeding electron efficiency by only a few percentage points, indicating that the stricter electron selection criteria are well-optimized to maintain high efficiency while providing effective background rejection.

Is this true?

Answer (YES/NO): NO